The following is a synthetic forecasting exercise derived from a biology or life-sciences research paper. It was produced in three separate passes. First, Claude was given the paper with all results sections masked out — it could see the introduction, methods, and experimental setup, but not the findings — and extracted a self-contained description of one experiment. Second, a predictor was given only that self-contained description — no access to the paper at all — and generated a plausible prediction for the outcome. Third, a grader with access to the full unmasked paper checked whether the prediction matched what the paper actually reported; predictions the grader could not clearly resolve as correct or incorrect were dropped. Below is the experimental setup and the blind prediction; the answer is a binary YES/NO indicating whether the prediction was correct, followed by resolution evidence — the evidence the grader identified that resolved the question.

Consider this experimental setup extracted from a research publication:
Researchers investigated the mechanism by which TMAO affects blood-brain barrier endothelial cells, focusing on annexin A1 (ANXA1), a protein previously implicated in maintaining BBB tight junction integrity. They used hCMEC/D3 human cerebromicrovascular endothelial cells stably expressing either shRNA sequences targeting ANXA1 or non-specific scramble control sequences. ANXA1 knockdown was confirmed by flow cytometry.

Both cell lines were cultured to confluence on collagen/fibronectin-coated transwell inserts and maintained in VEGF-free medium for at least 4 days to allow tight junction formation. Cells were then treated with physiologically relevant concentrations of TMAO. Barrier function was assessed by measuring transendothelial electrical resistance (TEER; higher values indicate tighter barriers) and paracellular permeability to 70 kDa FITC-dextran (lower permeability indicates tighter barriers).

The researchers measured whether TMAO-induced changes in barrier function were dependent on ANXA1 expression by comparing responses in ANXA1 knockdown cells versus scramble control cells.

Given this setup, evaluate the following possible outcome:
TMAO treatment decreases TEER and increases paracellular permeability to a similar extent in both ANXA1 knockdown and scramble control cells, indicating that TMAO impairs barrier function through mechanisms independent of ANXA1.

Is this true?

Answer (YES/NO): NO